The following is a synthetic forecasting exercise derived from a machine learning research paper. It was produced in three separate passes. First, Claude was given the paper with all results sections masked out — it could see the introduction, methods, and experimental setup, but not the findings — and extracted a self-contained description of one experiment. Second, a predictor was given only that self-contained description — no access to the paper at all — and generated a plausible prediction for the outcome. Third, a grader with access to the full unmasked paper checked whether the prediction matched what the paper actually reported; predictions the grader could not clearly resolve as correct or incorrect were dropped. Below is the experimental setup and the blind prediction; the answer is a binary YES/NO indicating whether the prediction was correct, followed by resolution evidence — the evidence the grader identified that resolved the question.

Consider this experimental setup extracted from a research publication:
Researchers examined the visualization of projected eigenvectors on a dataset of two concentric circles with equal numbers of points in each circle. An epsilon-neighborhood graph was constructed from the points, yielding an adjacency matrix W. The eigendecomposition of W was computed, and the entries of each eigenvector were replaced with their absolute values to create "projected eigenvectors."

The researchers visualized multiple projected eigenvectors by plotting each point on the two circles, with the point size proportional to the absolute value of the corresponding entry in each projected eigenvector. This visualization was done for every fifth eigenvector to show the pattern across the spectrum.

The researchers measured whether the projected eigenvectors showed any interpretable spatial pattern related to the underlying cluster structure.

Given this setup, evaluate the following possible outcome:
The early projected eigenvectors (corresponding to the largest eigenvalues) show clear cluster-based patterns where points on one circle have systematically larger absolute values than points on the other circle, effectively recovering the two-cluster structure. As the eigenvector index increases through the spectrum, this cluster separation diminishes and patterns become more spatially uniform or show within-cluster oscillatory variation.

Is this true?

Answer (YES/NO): NO